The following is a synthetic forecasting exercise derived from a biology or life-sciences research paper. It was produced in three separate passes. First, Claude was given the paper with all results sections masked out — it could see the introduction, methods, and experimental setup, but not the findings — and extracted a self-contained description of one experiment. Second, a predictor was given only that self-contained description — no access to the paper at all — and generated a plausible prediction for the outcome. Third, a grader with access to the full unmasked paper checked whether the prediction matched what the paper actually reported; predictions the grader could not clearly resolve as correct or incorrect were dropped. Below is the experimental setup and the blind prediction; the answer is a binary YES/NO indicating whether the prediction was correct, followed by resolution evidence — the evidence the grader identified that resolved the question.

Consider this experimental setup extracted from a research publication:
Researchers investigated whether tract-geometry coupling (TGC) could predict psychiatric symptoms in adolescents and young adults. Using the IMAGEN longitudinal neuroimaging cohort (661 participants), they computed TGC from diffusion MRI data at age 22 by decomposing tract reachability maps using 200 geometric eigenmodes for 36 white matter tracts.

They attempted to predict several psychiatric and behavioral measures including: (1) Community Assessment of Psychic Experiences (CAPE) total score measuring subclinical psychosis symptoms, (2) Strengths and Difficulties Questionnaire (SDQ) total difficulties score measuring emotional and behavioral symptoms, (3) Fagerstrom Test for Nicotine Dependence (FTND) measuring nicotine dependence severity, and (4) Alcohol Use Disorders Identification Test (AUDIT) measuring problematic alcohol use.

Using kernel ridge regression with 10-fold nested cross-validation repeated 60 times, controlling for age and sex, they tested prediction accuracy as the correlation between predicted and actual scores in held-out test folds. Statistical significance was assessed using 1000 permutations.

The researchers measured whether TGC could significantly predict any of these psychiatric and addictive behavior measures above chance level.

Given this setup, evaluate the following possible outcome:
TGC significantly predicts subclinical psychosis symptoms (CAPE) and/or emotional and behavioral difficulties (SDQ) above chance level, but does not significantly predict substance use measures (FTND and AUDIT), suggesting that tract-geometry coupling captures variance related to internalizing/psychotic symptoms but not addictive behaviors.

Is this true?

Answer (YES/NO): NO